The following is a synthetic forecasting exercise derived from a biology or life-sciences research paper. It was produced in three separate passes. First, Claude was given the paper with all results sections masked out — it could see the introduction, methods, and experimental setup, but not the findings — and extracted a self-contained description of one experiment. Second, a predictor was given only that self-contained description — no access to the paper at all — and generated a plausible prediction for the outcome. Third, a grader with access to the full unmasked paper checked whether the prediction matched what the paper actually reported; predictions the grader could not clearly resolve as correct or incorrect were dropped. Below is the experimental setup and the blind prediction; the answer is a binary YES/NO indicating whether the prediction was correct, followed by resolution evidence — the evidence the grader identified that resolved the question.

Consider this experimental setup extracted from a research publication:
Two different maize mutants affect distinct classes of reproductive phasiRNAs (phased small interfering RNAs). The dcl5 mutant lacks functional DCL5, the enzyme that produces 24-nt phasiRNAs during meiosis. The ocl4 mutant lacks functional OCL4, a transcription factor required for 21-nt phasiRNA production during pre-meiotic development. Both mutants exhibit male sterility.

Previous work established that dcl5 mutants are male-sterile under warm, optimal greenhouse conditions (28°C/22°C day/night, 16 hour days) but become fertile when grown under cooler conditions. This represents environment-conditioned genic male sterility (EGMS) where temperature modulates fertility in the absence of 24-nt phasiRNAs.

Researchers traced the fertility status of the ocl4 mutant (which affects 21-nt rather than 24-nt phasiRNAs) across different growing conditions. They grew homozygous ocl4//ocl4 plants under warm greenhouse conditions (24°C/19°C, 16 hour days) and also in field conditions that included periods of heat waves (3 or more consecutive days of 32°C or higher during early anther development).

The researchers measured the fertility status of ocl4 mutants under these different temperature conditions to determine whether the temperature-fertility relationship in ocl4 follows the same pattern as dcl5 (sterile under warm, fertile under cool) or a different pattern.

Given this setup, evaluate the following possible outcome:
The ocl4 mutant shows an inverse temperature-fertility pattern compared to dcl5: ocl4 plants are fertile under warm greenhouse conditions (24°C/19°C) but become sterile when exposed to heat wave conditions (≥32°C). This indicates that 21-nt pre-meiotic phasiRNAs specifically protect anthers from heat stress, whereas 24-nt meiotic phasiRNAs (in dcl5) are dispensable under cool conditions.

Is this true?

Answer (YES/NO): NO